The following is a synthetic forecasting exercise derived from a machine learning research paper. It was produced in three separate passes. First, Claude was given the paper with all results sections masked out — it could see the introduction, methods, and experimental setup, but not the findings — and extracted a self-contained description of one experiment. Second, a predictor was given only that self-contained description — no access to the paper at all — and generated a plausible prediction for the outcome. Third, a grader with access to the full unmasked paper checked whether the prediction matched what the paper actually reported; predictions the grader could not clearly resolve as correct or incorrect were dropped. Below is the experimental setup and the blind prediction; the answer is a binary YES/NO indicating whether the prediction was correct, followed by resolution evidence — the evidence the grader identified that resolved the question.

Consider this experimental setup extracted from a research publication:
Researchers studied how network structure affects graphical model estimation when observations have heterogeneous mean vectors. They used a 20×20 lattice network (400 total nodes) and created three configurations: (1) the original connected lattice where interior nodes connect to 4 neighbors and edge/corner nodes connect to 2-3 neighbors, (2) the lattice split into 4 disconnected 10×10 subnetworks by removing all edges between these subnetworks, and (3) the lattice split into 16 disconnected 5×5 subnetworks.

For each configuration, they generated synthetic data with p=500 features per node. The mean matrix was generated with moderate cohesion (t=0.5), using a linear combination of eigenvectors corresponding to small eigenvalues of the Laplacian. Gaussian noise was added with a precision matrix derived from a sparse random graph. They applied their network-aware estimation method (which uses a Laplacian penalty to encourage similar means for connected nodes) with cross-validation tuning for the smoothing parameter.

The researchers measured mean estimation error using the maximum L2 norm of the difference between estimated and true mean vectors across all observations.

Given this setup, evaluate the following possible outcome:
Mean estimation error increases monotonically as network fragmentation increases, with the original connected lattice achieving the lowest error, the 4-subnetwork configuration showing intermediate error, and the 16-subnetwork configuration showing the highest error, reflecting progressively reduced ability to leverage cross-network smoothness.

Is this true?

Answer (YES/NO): NO